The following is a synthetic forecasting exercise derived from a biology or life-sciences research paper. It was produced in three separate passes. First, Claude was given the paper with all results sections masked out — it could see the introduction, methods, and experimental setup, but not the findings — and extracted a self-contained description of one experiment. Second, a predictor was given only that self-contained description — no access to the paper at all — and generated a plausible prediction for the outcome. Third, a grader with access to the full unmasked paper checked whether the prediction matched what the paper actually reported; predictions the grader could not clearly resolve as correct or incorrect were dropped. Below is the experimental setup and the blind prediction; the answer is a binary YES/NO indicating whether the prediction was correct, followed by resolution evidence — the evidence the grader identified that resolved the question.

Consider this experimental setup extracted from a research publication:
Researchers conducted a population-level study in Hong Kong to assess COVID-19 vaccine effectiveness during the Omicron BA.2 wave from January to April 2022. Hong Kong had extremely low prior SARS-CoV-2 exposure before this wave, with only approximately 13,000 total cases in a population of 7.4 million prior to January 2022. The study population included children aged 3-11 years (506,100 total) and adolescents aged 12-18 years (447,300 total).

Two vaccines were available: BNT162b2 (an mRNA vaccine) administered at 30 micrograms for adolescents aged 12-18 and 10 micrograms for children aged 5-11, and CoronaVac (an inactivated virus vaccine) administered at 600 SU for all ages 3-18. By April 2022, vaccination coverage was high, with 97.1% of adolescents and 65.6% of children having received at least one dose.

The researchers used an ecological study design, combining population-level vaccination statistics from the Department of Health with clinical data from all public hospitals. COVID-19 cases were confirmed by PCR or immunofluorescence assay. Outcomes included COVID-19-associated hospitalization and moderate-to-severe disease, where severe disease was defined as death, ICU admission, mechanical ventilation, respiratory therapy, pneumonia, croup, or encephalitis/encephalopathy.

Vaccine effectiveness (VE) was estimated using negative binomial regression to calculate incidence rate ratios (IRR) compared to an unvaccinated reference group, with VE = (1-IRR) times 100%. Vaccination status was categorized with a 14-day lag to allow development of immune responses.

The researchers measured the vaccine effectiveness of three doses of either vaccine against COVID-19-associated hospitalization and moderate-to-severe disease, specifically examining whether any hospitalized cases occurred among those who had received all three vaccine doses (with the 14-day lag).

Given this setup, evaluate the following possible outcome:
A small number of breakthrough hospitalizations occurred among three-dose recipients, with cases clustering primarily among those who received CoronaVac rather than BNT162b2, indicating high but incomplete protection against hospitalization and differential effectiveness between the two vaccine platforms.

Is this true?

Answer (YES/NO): NO